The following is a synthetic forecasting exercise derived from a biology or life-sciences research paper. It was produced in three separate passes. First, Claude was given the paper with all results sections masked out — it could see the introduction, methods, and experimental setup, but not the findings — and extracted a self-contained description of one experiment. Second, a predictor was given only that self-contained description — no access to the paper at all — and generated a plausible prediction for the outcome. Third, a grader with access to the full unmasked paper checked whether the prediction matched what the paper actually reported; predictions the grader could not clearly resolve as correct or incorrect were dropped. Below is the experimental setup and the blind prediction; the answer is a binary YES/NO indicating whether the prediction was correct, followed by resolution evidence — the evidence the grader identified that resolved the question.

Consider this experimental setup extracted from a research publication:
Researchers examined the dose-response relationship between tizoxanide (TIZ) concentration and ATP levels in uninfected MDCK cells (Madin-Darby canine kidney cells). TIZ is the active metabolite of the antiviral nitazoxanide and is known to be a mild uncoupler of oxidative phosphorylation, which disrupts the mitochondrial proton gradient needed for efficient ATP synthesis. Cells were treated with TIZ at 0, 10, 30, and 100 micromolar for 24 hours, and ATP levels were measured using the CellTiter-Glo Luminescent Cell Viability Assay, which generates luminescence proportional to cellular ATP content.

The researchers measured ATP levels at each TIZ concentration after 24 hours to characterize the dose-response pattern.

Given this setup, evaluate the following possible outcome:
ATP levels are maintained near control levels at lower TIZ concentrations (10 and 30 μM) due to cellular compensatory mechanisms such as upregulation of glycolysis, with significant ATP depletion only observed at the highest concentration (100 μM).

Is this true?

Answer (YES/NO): NO